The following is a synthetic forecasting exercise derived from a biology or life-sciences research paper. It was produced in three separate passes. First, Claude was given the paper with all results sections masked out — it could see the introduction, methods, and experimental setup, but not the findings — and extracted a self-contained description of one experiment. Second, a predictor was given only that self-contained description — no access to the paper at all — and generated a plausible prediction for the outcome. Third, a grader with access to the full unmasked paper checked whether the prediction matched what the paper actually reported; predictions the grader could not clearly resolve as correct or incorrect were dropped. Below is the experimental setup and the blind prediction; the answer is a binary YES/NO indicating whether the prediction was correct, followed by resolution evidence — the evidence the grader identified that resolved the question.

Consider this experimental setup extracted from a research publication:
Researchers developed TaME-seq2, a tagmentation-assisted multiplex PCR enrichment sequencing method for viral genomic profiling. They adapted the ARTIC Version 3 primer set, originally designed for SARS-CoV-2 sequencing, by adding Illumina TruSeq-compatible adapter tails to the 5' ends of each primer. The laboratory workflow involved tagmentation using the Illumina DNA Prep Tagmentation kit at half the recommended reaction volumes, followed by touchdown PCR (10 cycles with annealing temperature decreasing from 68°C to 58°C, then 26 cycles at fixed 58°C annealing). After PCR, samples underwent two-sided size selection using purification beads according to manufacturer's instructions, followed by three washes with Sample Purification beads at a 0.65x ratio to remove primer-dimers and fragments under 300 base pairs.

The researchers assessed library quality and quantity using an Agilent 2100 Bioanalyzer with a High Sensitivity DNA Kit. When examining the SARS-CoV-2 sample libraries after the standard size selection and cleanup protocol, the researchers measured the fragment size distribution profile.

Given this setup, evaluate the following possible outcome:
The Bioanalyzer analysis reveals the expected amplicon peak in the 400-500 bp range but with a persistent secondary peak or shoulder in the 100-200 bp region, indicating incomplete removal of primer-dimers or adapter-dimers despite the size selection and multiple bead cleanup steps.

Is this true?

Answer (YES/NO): YES